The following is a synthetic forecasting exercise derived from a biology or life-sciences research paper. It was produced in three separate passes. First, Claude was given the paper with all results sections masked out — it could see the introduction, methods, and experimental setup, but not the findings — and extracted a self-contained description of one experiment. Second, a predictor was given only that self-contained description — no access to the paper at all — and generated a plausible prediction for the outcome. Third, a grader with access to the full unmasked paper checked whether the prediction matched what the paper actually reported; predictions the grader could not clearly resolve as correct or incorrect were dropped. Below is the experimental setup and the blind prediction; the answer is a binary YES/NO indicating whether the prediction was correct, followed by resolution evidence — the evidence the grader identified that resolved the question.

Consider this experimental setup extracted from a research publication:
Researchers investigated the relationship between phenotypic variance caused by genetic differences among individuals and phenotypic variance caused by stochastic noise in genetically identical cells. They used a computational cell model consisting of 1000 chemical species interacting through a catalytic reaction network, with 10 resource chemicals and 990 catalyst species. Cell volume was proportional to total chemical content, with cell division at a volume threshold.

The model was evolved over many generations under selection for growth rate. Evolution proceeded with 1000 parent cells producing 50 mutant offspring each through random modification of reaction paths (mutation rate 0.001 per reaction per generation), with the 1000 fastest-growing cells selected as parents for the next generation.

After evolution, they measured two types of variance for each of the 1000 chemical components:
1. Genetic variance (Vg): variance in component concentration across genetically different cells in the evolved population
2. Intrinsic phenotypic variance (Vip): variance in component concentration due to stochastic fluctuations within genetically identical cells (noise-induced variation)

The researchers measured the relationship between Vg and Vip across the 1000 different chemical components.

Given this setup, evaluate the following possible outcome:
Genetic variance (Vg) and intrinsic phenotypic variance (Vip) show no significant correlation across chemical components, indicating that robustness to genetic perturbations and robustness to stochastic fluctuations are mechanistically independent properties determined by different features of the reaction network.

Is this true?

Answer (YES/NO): NO